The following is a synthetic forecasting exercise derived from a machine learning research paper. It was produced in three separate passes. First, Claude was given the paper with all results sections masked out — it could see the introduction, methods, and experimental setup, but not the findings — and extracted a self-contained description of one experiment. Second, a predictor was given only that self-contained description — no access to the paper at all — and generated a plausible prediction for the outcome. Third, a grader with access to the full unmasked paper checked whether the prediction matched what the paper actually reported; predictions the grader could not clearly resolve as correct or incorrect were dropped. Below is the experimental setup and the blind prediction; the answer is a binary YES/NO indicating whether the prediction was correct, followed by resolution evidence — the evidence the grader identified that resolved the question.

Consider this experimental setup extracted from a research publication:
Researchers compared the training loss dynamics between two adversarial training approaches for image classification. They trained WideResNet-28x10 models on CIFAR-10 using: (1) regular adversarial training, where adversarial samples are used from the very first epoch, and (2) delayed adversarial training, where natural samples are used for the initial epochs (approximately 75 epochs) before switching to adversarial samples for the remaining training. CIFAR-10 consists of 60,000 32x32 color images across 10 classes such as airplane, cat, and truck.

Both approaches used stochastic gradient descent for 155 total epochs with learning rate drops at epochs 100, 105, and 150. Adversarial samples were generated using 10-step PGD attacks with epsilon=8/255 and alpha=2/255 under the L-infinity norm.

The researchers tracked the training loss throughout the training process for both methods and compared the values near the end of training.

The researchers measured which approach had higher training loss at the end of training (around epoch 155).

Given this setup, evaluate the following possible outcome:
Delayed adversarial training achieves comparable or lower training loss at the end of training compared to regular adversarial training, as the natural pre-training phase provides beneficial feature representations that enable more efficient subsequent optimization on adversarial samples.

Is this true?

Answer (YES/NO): NO